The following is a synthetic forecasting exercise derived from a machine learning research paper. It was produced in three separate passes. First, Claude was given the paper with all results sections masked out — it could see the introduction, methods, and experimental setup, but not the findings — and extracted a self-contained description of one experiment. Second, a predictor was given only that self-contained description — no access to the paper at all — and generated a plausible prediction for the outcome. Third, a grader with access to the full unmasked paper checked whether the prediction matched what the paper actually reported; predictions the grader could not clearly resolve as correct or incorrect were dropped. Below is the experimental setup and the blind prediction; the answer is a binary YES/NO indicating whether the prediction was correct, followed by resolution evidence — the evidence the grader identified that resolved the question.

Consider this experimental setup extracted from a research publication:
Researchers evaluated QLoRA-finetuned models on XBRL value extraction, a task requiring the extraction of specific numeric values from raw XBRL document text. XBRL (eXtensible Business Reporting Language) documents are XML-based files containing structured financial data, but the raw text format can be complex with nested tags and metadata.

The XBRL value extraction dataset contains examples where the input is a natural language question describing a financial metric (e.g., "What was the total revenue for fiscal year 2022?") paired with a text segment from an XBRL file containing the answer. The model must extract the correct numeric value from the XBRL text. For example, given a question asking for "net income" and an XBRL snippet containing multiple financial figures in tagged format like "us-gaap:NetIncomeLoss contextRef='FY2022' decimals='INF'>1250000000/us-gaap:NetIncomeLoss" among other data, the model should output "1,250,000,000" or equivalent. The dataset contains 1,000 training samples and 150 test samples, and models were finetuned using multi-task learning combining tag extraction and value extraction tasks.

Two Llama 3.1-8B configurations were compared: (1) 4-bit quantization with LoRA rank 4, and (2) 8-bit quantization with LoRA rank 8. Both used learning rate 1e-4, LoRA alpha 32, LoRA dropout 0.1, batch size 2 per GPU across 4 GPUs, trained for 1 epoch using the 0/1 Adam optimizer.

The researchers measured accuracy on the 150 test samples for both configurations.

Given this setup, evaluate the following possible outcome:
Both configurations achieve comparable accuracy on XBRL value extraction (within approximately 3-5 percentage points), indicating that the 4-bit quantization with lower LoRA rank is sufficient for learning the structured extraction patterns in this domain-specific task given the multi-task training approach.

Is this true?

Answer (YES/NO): YES